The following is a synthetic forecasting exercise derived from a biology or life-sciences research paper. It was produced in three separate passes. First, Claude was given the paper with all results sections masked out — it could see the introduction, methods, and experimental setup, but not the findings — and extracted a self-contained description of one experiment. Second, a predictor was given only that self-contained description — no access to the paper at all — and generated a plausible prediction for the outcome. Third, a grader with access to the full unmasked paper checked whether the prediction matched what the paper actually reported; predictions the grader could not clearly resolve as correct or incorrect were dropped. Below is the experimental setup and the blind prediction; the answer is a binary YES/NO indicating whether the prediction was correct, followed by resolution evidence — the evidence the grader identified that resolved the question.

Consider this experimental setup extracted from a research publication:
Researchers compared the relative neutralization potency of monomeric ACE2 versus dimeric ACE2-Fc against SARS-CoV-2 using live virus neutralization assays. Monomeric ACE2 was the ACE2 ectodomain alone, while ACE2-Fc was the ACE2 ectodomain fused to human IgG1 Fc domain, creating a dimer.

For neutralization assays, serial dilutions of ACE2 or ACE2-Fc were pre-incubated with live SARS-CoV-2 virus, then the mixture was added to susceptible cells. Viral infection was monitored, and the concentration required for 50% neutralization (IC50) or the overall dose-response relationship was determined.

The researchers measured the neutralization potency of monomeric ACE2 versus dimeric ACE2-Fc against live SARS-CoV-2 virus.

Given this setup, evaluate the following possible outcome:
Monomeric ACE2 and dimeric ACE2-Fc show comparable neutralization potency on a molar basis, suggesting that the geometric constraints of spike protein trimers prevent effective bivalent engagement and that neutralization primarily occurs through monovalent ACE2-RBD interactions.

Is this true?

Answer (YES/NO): NO